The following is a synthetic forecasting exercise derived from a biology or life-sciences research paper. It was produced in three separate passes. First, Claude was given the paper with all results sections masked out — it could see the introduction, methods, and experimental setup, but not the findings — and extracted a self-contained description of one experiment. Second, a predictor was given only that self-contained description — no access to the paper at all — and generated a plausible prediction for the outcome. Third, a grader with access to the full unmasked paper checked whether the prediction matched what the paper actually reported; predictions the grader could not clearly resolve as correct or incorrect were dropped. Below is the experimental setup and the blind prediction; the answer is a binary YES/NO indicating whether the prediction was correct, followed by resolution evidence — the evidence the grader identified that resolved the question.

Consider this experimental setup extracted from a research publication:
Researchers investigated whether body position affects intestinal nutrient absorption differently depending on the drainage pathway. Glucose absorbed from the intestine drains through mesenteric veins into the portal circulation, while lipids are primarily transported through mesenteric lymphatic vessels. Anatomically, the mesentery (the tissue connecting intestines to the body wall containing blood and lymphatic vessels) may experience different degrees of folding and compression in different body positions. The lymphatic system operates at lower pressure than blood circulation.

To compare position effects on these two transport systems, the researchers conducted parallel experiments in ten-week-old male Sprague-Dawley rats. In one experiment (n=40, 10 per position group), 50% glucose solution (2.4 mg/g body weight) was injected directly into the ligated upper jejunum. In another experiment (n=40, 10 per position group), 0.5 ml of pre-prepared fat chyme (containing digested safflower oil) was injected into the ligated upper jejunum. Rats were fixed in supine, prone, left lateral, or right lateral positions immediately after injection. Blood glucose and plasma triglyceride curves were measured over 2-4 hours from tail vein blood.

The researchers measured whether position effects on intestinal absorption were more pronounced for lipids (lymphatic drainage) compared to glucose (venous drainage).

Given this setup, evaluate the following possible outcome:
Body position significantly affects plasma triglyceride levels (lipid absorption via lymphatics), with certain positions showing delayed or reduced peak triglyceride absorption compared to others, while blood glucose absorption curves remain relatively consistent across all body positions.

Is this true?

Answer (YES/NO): NO